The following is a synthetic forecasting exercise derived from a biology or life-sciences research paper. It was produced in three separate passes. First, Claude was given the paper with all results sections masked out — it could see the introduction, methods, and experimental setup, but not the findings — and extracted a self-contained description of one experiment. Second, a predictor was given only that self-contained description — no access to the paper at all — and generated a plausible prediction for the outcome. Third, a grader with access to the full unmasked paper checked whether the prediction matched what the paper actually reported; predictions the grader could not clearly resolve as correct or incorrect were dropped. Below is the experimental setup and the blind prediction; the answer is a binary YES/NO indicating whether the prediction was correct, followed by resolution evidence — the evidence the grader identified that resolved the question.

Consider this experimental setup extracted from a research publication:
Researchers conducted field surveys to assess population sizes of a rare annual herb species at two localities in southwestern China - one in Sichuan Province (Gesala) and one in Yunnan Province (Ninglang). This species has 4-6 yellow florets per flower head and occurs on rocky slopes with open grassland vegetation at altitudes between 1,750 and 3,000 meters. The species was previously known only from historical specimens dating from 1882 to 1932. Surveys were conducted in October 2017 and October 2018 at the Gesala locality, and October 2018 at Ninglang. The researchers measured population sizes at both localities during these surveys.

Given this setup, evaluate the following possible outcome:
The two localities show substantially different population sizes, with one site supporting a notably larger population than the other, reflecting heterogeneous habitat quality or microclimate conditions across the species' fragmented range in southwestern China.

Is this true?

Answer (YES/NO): NO